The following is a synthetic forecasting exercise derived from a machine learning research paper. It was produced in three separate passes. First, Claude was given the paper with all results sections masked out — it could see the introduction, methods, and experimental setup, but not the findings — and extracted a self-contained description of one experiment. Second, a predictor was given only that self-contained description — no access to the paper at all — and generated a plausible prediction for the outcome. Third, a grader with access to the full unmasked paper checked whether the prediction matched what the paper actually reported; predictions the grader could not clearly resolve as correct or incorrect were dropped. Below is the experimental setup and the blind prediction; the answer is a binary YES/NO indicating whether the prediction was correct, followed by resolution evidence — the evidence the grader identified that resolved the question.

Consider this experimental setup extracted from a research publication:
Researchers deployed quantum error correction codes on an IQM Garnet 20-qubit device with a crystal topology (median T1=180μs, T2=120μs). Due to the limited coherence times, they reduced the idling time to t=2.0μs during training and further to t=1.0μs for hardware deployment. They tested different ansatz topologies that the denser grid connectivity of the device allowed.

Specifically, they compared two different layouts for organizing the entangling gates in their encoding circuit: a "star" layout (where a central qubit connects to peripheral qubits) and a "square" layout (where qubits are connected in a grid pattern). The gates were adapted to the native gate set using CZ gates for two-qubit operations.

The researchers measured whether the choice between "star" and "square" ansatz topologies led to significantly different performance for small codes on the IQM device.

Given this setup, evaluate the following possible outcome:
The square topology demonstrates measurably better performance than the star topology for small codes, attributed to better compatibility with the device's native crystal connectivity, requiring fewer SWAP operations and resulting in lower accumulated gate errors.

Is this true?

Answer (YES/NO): NO